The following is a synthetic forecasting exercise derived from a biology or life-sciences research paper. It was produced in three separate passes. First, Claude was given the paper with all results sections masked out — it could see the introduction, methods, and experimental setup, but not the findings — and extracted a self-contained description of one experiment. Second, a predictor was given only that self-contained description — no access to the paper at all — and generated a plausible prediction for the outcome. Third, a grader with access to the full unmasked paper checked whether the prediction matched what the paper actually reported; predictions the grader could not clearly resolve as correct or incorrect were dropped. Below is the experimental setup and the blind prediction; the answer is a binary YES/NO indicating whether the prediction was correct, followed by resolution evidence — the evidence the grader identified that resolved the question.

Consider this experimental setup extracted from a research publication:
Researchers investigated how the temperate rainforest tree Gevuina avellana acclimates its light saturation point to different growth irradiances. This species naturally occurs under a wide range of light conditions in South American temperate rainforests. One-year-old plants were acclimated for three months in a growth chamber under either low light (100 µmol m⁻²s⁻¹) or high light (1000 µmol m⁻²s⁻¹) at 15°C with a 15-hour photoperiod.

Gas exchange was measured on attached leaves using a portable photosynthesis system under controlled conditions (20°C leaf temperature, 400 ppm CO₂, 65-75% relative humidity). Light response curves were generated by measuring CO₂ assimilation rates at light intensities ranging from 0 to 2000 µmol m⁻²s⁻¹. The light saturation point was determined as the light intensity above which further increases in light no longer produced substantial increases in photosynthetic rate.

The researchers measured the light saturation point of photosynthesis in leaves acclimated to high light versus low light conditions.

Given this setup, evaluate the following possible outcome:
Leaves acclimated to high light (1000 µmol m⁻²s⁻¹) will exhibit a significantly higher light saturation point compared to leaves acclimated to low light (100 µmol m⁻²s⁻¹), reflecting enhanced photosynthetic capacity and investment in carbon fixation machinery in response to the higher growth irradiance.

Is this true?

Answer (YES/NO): YES